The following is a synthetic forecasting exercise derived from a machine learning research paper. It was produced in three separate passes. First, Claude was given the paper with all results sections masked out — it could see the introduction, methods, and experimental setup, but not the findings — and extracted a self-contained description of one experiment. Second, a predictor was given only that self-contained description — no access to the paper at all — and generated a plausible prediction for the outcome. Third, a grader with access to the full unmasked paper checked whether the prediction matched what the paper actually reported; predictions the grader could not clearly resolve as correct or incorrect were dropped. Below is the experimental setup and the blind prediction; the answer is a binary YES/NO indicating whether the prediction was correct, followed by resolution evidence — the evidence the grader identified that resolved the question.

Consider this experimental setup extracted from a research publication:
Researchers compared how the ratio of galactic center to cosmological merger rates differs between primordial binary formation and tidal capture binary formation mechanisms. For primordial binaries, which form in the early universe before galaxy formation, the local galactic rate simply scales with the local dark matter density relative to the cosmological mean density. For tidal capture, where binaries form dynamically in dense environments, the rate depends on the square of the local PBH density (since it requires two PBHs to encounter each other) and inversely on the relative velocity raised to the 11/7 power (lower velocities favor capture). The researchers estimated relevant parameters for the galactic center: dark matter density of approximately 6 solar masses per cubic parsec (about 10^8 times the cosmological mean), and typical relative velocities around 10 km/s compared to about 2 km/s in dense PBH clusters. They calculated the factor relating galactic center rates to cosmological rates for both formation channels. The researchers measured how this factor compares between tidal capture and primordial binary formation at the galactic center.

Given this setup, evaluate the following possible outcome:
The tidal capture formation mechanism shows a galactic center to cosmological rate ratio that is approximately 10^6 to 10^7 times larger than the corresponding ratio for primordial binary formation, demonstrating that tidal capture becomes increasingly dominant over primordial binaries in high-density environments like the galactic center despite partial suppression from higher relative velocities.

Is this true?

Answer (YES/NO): NO